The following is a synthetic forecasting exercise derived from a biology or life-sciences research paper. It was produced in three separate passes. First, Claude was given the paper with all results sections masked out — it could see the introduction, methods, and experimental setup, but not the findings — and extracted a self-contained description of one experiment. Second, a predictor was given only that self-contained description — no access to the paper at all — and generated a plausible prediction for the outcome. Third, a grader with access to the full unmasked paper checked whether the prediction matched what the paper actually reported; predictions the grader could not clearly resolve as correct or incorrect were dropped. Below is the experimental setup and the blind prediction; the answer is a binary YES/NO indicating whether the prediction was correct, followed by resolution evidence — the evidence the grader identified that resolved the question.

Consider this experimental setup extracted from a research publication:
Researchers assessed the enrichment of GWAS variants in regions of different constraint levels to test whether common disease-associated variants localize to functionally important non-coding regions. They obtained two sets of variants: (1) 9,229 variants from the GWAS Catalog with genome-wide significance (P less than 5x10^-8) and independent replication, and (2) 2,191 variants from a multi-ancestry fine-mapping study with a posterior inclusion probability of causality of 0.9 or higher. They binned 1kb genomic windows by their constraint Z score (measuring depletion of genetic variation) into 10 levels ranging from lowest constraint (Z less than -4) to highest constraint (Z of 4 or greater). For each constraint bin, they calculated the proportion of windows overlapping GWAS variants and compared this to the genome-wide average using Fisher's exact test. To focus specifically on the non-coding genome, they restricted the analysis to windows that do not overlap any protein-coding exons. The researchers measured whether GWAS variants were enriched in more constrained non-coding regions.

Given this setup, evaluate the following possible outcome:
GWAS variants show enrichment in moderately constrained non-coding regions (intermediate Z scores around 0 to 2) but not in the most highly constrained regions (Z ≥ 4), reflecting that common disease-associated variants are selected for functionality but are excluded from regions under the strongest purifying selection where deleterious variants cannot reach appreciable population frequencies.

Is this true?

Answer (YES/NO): NO